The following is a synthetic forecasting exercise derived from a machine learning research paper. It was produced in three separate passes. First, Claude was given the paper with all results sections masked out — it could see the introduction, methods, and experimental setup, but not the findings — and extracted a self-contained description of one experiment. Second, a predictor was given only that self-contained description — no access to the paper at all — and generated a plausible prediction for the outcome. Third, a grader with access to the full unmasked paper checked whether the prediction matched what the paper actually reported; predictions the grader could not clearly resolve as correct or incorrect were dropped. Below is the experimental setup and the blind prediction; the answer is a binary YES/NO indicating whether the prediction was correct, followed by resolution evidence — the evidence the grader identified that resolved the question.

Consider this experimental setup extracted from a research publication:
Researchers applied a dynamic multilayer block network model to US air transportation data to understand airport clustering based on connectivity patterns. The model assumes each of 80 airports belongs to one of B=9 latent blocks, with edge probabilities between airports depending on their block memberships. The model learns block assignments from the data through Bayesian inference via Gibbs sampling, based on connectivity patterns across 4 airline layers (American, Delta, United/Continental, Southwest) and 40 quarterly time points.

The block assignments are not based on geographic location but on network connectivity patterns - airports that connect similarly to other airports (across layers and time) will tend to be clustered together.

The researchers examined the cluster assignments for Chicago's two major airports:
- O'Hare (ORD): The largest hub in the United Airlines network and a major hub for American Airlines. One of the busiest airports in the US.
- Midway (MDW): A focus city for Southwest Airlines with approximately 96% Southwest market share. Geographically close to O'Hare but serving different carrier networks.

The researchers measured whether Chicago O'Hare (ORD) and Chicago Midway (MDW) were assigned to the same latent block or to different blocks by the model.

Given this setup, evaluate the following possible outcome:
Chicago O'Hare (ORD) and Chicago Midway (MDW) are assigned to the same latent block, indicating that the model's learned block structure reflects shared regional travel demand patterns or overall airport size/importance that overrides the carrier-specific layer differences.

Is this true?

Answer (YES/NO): NO